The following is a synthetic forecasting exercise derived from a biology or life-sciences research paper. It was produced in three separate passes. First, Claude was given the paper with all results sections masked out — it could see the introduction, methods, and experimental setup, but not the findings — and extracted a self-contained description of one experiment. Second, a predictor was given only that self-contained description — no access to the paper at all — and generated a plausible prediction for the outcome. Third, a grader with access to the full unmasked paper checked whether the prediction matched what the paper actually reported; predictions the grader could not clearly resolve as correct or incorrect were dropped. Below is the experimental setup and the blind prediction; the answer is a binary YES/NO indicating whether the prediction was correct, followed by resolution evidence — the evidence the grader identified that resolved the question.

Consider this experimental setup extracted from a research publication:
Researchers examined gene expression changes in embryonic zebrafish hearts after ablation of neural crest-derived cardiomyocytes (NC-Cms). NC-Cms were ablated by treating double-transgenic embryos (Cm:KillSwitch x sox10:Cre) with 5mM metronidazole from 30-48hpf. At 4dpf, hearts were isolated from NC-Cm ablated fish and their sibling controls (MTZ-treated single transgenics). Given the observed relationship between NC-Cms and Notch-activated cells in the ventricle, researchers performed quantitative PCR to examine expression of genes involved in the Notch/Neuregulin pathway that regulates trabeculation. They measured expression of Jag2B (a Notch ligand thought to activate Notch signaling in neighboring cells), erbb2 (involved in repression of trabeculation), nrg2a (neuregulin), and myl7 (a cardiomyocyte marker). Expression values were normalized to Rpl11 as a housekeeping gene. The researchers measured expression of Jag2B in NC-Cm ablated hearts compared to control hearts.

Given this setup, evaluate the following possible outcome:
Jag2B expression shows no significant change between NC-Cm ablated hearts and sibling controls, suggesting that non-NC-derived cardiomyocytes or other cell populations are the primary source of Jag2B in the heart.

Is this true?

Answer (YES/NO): NO